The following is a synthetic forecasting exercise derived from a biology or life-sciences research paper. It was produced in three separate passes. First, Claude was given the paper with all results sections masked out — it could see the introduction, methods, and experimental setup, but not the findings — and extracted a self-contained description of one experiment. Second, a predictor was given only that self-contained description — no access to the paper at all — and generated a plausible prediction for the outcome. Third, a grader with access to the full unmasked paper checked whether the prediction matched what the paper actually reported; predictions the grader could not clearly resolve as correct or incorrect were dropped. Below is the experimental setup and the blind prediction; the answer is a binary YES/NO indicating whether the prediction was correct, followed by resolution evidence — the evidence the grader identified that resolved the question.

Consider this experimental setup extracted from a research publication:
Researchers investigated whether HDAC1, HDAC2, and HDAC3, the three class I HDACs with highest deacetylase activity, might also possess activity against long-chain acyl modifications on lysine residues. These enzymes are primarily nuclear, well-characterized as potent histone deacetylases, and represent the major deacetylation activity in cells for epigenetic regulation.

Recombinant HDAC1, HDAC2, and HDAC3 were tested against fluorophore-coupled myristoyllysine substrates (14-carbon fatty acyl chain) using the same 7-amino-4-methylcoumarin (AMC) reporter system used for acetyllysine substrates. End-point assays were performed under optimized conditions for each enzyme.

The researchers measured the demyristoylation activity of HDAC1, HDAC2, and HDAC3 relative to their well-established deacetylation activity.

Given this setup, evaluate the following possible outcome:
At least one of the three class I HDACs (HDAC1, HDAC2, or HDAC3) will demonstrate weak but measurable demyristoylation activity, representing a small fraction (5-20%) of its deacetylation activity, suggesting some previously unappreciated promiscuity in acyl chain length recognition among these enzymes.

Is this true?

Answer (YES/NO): NO